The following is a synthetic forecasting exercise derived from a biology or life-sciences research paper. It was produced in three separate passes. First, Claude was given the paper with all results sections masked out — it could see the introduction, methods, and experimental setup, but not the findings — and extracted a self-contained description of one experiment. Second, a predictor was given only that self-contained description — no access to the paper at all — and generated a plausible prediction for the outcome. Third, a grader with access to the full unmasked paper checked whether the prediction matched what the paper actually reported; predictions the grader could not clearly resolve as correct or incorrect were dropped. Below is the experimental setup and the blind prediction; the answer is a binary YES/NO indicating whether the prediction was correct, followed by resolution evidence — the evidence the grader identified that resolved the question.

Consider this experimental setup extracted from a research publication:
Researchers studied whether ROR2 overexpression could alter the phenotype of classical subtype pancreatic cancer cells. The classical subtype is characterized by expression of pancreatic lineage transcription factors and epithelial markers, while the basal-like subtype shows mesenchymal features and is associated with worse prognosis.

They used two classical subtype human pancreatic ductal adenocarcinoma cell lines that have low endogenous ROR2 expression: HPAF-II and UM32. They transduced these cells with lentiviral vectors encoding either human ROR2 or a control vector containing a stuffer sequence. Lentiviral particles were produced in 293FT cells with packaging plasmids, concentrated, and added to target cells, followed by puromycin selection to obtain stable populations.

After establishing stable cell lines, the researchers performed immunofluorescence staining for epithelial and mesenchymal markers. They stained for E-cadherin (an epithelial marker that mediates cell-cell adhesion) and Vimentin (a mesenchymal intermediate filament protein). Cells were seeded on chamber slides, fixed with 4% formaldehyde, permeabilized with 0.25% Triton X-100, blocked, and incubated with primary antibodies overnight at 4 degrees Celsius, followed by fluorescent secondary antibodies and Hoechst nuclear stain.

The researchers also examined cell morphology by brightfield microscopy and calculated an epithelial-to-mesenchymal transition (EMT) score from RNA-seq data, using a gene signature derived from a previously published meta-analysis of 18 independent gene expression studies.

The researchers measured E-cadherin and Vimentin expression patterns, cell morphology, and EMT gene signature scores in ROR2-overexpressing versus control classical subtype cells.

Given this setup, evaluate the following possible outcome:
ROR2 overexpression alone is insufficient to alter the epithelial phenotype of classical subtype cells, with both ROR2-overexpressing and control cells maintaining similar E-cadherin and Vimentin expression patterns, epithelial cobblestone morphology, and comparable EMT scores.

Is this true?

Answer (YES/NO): NO